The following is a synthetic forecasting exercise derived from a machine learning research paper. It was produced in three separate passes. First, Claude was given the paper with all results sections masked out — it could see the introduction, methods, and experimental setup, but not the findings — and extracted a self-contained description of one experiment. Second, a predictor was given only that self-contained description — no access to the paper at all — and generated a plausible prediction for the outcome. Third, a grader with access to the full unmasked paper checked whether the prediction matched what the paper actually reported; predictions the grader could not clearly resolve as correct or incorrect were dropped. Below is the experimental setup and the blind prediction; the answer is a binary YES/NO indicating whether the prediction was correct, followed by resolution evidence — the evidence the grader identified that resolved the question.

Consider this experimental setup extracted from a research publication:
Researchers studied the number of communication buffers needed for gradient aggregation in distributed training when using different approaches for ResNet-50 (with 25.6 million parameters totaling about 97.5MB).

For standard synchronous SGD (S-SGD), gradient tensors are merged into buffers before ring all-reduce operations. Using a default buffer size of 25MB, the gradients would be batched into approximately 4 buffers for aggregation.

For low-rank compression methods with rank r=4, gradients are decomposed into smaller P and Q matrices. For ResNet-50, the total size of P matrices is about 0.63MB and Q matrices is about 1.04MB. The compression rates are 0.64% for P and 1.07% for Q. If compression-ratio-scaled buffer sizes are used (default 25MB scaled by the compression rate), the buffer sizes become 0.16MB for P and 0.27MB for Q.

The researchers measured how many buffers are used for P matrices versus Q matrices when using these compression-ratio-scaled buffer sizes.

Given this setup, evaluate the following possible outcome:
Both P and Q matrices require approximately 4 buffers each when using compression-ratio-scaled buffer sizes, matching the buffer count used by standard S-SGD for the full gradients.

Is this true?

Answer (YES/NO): YES